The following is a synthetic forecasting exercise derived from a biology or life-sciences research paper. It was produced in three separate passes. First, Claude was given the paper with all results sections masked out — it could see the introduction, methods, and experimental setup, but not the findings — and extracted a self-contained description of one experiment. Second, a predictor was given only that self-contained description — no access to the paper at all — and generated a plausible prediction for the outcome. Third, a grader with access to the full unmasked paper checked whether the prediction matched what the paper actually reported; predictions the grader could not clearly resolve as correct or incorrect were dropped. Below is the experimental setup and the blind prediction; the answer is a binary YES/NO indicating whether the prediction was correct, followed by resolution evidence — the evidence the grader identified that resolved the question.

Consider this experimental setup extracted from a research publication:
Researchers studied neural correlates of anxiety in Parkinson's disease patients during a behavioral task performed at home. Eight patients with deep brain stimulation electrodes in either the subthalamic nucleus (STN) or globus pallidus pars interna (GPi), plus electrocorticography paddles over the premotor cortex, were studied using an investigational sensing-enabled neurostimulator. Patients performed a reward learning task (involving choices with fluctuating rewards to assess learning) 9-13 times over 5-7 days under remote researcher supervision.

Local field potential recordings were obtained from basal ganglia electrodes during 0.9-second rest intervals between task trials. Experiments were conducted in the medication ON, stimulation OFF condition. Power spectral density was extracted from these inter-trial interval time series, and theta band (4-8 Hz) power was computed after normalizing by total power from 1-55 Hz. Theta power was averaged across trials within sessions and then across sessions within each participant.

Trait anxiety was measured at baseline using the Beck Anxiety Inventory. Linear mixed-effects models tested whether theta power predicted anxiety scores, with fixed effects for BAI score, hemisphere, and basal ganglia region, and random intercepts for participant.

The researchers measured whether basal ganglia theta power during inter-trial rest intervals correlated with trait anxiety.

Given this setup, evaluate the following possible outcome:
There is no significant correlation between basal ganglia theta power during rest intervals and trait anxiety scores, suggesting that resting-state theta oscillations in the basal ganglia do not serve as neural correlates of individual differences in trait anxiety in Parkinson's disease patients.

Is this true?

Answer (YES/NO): NO